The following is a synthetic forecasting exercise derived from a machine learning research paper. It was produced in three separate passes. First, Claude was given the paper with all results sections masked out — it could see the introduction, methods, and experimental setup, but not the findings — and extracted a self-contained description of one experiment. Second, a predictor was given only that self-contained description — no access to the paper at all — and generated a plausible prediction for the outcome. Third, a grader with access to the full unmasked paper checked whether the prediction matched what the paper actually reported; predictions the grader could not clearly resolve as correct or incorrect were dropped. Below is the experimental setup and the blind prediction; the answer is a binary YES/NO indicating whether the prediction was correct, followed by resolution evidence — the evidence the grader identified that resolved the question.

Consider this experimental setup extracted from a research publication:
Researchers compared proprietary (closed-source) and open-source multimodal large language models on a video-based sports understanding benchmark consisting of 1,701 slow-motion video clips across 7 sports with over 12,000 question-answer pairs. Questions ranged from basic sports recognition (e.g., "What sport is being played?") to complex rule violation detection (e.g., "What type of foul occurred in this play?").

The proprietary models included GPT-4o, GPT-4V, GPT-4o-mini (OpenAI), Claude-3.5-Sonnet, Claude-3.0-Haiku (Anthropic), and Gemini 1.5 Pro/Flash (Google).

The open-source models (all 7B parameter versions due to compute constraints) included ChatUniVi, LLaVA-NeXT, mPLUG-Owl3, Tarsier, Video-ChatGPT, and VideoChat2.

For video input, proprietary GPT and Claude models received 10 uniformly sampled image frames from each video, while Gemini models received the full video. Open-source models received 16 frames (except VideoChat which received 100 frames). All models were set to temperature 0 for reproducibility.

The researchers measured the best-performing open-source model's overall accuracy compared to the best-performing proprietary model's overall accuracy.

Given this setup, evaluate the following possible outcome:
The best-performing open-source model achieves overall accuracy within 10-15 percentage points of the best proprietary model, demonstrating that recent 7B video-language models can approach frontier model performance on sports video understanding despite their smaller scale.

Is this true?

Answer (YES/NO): NO